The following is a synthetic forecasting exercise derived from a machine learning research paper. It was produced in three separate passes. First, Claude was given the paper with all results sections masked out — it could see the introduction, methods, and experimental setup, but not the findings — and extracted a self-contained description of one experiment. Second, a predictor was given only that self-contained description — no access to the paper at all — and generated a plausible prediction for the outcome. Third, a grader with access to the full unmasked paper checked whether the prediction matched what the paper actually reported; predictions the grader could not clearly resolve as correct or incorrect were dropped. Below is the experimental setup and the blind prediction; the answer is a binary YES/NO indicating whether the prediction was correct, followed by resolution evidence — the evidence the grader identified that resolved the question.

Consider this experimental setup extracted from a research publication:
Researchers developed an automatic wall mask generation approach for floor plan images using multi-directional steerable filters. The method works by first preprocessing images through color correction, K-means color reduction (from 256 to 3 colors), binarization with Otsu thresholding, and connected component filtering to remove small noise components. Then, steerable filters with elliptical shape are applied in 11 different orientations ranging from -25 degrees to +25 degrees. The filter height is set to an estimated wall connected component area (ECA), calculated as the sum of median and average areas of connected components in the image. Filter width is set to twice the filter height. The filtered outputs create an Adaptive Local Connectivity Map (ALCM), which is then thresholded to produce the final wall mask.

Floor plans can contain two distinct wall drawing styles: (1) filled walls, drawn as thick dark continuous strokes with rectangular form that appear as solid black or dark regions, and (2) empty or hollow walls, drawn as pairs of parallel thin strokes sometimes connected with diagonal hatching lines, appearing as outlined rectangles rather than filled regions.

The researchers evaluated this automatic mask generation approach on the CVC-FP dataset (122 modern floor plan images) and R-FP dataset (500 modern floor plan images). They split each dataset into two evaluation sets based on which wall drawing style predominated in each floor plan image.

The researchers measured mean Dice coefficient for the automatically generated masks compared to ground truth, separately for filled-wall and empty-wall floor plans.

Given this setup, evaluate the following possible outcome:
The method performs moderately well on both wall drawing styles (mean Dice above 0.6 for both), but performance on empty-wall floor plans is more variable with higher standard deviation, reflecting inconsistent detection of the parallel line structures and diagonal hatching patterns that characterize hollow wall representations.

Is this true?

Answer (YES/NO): NO